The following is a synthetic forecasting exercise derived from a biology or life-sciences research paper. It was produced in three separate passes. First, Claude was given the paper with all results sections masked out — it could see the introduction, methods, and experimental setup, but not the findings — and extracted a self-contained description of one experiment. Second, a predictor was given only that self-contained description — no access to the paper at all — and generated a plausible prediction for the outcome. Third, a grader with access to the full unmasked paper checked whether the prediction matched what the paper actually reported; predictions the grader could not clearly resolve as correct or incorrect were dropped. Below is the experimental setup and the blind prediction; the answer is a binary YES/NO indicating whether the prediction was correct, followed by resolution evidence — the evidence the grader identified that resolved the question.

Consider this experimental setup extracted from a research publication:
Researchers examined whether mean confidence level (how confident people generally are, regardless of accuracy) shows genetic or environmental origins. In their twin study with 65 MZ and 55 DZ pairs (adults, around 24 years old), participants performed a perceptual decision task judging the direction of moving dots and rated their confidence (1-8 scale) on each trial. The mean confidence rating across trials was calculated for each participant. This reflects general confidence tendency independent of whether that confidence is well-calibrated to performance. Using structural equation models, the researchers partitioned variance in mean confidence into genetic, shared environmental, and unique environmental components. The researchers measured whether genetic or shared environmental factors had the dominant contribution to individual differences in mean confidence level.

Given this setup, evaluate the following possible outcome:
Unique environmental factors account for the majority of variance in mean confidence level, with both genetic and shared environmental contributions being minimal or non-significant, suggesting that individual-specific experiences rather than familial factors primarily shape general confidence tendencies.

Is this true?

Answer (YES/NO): NO